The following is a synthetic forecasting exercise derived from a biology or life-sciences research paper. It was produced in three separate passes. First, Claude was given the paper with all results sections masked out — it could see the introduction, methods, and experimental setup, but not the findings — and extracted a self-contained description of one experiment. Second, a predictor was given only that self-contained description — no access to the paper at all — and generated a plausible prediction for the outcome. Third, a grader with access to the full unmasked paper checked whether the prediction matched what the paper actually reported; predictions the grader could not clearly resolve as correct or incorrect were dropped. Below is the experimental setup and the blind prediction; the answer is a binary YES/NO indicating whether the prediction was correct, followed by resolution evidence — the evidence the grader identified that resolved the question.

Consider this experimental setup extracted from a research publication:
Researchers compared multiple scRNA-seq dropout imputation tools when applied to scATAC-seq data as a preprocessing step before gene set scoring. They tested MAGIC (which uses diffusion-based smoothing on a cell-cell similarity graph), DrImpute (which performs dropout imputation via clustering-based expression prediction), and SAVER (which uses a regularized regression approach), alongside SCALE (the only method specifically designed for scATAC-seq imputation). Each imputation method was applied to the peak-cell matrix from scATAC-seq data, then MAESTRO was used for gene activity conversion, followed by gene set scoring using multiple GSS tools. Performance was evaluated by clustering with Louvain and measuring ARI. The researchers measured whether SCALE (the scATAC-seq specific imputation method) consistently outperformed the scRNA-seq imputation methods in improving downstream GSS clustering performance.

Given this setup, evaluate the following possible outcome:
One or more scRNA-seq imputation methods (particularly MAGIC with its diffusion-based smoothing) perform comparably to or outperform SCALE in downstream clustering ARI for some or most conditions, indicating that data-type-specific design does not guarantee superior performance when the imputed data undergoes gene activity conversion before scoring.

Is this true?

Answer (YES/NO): YES